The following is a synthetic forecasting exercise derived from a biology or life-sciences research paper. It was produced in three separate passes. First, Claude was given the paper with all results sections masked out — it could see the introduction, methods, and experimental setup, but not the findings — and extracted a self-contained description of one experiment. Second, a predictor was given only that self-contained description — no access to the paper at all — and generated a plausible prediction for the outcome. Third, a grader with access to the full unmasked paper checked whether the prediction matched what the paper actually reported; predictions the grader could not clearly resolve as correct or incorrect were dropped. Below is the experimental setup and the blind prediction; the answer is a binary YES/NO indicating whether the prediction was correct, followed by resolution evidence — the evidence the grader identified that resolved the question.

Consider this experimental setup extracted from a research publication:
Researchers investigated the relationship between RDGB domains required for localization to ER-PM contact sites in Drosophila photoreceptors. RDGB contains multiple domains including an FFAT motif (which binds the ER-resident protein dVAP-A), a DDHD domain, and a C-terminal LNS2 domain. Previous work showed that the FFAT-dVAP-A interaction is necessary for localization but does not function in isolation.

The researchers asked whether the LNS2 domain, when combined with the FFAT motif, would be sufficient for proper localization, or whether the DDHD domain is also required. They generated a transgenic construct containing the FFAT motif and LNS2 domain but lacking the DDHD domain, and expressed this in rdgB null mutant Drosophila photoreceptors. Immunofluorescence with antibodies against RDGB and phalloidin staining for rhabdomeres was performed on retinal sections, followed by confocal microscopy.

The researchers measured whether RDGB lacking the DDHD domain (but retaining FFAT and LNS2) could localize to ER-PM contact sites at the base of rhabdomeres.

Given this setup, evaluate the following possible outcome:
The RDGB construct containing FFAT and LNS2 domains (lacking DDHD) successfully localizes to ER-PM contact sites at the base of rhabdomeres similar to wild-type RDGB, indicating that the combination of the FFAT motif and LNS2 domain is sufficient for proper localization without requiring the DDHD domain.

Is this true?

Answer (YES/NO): NO